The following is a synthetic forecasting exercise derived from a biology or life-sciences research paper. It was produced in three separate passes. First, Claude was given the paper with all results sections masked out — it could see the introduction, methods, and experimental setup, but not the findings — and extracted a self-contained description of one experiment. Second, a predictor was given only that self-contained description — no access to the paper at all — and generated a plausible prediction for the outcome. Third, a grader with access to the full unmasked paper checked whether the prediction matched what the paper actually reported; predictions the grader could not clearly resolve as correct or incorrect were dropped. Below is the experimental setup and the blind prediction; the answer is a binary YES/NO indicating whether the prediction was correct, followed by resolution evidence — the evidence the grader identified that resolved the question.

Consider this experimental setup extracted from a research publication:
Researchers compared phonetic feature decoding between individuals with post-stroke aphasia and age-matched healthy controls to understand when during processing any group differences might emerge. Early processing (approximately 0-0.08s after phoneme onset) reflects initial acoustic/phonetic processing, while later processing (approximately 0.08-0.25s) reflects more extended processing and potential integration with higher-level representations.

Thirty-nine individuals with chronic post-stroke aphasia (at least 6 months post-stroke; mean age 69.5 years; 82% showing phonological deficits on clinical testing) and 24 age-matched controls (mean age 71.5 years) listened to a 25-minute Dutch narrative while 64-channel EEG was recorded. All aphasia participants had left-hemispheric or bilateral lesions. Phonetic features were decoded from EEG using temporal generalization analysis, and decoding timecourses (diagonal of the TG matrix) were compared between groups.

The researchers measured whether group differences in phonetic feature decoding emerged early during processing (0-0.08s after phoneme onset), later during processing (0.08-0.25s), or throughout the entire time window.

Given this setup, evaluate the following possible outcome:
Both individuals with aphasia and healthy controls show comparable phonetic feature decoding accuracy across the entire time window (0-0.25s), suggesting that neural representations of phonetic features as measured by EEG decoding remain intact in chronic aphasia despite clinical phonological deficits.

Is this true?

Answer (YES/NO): NO